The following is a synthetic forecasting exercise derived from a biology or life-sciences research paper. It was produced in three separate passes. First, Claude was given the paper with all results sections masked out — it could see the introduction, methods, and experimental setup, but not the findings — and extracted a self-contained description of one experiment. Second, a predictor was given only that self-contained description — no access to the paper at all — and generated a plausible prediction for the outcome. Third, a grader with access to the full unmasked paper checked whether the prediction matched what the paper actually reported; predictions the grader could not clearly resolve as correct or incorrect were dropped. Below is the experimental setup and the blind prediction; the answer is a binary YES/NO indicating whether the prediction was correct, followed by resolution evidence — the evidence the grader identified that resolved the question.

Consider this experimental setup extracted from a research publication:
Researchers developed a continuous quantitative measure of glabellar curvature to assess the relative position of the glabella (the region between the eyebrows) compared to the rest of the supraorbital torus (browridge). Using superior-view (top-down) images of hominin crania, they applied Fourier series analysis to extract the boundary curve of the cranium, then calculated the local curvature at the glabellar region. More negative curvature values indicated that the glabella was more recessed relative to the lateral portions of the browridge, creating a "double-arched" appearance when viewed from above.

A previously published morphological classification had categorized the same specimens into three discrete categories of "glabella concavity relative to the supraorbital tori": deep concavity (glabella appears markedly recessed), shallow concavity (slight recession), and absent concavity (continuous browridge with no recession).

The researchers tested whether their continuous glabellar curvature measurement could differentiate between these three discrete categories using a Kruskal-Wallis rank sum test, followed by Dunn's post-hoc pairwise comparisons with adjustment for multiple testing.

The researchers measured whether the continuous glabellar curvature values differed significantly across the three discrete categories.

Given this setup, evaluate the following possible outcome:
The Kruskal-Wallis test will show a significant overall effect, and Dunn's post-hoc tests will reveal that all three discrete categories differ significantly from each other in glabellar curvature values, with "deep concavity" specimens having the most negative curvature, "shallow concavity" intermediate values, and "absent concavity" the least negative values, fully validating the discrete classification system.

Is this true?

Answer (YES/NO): NO